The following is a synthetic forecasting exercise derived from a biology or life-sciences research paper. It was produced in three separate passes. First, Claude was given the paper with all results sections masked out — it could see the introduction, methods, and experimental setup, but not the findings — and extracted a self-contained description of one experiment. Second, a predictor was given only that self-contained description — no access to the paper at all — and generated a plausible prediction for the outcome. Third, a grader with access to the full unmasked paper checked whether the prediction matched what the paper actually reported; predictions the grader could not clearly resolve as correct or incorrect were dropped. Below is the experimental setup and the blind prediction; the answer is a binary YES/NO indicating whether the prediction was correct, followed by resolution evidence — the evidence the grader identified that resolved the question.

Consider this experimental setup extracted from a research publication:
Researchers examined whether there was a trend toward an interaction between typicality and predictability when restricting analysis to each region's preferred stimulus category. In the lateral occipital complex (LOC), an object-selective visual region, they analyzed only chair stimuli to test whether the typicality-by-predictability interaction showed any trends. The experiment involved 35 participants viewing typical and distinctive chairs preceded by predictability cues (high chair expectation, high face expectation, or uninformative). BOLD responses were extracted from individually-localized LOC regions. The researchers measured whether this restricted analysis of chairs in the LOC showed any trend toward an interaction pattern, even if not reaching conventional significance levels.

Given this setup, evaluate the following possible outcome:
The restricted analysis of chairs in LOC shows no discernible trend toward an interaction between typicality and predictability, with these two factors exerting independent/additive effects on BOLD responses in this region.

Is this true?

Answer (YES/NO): NO